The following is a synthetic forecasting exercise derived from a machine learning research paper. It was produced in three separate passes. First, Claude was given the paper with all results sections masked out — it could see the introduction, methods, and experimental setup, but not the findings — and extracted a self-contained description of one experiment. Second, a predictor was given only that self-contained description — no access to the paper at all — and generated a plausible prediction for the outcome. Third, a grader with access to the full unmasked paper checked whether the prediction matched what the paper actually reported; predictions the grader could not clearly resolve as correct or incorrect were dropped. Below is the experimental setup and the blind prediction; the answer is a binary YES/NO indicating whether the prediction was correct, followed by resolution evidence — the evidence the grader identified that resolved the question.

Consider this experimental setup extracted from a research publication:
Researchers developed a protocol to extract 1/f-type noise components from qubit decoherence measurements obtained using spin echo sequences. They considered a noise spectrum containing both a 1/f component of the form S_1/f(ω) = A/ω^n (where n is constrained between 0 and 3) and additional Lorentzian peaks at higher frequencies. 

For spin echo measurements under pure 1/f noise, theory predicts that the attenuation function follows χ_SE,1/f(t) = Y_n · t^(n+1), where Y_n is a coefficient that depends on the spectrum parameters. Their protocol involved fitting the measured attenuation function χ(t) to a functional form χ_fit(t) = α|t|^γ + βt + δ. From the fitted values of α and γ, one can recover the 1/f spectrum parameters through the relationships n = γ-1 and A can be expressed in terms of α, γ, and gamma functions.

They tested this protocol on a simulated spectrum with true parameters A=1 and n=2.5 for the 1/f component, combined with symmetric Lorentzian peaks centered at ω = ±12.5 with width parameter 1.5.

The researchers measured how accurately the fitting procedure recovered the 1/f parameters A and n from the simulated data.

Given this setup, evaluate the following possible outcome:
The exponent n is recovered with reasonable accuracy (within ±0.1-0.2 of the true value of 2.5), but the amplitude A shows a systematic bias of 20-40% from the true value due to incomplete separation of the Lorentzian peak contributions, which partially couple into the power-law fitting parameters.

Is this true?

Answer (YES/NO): NO